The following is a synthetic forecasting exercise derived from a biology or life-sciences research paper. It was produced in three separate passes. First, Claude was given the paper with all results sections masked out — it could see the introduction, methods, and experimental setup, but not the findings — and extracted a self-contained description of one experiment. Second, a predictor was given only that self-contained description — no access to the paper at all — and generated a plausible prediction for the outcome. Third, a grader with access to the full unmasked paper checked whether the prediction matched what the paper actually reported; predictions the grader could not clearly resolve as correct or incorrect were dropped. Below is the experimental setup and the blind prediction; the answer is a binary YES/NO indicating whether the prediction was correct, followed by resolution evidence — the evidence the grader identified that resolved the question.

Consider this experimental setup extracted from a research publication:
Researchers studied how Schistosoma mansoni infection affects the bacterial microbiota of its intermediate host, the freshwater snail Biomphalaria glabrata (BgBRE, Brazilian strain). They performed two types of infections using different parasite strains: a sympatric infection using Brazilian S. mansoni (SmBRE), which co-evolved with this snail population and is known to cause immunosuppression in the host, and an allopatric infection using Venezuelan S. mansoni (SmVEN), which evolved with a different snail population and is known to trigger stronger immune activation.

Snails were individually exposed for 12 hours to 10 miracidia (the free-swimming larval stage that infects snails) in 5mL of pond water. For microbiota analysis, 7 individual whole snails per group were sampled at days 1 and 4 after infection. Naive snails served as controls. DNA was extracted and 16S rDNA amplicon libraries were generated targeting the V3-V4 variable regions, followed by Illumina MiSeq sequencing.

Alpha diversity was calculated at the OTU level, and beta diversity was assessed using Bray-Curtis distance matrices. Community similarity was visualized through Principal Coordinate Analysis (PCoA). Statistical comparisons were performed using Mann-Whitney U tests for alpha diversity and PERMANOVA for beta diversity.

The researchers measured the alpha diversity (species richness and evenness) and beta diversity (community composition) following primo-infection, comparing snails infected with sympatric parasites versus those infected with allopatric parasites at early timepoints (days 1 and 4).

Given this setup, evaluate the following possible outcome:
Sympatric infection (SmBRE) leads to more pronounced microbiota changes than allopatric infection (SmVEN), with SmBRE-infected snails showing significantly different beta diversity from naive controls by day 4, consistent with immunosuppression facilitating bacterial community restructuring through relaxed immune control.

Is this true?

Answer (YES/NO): NO